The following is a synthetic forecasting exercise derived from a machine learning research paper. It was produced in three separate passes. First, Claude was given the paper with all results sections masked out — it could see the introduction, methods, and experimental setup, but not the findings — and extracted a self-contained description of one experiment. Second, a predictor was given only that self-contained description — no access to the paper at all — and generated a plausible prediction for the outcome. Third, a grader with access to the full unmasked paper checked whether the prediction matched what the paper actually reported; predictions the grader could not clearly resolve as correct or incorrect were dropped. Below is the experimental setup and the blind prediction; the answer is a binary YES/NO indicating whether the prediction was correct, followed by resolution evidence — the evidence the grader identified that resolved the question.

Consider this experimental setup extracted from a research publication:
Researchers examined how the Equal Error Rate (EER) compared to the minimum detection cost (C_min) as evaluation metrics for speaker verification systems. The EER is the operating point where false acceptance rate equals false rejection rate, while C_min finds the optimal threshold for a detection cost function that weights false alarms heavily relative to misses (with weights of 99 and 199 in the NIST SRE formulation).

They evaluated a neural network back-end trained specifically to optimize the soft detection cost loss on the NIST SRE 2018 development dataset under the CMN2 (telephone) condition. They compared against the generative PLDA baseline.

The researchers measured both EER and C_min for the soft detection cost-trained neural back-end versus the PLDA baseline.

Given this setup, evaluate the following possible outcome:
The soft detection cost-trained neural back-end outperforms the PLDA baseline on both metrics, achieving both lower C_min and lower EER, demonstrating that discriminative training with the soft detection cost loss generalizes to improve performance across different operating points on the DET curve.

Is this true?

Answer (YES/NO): NO